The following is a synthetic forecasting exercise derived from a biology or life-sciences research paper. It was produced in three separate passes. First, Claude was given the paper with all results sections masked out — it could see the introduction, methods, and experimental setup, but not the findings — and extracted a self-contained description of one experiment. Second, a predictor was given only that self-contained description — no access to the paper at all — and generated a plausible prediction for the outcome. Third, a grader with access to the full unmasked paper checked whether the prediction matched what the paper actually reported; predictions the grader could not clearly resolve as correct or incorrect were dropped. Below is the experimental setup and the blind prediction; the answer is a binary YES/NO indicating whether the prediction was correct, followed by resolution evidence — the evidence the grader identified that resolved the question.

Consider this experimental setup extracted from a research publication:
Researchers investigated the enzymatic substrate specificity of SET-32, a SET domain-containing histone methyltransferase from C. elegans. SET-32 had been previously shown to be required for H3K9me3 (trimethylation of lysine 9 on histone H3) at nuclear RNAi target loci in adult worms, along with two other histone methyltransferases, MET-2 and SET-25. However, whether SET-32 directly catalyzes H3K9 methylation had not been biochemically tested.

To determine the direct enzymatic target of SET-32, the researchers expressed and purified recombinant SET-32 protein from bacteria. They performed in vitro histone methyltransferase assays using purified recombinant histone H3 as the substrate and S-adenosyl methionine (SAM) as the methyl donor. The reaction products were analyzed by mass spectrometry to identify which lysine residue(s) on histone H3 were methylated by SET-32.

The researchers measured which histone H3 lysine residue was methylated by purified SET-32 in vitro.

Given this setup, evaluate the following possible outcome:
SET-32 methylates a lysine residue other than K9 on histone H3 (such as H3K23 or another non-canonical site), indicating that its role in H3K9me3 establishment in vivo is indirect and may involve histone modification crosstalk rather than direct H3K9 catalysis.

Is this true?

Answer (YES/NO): YES